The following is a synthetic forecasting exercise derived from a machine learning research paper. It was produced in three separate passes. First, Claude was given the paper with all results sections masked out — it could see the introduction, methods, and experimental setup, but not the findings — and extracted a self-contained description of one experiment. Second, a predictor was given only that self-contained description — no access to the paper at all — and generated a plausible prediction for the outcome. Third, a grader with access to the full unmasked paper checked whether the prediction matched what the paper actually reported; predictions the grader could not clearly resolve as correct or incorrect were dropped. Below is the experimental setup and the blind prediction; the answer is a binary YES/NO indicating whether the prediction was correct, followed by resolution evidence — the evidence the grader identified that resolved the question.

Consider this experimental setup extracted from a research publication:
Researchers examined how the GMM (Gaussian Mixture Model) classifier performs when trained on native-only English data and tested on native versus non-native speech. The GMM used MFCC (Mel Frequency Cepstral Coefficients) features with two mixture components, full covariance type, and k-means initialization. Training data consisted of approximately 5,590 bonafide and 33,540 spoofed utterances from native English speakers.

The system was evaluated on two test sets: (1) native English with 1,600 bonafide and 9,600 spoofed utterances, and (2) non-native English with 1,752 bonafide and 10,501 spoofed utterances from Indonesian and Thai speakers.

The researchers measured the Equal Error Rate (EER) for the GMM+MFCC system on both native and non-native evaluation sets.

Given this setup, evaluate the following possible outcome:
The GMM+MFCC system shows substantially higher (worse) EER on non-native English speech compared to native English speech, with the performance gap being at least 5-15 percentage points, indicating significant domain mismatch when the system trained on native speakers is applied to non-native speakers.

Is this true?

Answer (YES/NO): NO